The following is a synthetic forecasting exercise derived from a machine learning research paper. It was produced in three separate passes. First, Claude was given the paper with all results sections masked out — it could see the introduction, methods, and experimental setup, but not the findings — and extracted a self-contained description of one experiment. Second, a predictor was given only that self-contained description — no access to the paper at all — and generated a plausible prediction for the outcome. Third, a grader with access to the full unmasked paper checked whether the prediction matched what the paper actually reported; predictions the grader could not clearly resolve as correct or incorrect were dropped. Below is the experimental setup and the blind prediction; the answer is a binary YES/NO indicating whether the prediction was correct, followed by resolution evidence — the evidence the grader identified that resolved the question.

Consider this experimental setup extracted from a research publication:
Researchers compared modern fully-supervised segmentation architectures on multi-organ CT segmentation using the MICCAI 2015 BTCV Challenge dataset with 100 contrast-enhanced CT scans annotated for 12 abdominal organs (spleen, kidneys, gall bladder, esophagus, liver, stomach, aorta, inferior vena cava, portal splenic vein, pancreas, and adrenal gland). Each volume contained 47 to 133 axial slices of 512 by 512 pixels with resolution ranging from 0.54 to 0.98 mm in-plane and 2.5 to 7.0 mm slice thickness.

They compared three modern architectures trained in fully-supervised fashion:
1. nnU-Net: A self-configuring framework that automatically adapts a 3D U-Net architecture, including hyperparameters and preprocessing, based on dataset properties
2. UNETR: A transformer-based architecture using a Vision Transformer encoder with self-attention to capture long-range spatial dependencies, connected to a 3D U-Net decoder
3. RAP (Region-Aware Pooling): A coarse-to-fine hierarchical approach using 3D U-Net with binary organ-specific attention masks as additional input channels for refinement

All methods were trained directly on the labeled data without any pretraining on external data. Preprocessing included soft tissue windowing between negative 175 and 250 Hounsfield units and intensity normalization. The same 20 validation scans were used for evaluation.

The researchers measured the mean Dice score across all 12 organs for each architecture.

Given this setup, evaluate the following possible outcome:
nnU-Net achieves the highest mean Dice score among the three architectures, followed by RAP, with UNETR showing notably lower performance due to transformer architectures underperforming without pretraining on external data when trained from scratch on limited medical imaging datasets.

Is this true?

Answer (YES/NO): NO